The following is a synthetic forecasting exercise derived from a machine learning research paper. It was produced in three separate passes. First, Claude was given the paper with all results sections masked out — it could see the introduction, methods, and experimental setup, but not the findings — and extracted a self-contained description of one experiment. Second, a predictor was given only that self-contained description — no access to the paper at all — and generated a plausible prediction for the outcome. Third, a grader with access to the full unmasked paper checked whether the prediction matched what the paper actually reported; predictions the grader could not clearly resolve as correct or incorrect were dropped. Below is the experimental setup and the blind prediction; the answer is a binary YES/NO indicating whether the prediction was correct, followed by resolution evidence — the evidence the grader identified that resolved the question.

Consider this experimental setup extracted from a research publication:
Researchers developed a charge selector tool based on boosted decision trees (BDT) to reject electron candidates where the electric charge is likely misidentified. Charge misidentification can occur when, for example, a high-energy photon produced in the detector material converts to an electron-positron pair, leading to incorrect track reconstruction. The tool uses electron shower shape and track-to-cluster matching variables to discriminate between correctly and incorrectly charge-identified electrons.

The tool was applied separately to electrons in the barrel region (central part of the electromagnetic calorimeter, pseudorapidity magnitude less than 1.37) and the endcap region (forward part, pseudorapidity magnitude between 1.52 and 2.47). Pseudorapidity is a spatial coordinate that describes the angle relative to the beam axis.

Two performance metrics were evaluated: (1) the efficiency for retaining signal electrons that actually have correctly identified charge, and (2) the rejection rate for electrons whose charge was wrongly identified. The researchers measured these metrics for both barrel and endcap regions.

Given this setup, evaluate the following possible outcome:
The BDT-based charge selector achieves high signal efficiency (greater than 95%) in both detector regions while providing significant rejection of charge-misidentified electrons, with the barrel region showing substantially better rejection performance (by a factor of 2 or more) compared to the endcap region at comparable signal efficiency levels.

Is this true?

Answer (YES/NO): NO